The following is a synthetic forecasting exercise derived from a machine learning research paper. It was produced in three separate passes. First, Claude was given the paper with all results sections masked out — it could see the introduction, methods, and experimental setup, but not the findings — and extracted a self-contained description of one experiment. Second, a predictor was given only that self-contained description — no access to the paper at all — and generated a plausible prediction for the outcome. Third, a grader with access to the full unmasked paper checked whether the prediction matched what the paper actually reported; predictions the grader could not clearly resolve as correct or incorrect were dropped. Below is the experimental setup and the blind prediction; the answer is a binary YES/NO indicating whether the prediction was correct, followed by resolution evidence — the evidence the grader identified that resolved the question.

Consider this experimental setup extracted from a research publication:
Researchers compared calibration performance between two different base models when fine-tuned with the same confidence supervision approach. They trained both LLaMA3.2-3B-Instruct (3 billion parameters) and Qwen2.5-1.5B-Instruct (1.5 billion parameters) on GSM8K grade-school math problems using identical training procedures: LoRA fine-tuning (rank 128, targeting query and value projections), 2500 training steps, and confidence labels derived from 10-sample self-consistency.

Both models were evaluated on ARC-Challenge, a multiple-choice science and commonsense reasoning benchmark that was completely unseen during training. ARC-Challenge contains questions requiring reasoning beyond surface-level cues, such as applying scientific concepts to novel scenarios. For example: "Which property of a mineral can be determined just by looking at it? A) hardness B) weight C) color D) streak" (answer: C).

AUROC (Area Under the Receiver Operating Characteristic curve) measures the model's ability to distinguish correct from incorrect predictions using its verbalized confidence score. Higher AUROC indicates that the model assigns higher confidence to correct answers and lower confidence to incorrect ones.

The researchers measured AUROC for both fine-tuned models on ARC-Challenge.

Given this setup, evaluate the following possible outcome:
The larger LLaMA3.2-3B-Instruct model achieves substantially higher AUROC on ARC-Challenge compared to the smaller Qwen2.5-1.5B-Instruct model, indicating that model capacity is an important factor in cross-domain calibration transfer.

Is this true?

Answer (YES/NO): NO